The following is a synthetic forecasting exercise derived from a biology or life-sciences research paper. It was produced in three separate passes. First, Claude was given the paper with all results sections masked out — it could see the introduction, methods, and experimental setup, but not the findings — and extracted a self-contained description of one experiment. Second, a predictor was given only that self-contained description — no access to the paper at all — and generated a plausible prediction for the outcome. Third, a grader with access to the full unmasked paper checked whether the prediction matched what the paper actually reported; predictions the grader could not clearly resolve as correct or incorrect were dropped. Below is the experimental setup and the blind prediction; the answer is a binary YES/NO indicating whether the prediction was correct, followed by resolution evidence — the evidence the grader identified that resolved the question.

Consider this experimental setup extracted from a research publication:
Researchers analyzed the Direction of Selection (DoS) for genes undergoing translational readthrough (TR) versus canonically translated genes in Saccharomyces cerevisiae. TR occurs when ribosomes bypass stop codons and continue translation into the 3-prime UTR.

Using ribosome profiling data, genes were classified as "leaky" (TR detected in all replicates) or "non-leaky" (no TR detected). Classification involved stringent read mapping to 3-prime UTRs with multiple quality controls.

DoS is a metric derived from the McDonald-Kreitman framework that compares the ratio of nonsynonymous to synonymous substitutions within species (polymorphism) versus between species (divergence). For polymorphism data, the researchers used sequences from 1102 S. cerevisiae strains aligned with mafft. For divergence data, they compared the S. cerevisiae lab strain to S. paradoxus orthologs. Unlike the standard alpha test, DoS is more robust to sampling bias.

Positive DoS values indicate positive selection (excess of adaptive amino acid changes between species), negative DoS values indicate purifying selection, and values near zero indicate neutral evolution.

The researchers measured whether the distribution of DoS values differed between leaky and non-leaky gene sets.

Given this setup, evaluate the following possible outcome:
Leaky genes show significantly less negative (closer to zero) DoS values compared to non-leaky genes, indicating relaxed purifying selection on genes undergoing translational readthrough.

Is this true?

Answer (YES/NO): NO